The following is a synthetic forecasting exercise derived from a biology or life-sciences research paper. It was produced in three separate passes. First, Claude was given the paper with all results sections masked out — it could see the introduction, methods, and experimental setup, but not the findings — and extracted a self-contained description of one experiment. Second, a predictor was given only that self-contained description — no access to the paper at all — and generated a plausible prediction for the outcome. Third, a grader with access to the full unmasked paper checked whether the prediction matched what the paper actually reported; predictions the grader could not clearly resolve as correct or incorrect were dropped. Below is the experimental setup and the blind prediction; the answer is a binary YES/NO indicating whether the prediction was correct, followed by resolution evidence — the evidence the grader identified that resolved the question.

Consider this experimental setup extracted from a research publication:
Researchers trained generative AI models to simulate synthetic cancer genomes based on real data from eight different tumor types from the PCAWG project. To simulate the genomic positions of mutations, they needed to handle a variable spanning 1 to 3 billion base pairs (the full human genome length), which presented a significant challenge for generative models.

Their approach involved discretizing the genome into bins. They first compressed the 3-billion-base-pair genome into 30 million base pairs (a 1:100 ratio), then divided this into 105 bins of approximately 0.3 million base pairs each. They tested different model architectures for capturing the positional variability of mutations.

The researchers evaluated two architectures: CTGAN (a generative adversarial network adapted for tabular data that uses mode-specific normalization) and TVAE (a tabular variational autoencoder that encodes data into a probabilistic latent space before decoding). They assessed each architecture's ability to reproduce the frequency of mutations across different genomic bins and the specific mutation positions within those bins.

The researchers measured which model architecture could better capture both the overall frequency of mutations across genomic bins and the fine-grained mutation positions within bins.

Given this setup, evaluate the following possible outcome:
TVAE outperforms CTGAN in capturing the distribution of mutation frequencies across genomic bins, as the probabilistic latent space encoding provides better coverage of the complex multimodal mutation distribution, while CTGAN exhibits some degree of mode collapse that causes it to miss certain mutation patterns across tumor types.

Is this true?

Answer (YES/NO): NO